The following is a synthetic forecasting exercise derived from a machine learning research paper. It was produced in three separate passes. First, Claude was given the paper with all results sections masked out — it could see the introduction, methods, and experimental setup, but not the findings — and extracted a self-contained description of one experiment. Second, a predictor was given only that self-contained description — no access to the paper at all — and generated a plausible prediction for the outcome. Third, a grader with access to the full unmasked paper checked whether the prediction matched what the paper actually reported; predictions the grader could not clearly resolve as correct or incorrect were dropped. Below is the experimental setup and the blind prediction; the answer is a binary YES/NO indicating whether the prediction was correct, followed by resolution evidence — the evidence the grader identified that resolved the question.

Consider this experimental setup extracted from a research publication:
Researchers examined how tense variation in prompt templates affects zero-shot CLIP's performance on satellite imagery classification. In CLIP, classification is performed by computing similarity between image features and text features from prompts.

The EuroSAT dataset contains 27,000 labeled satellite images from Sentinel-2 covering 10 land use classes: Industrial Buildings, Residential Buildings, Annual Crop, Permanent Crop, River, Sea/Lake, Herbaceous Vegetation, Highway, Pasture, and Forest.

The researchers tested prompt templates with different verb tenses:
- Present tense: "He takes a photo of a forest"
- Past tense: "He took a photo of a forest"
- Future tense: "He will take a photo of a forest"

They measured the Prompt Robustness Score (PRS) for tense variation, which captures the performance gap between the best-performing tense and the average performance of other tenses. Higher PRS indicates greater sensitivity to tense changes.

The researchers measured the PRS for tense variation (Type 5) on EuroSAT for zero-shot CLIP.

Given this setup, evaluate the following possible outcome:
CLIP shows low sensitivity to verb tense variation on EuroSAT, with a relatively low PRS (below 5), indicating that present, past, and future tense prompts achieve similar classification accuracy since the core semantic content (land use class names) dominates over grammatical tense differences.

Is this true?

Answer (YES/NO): NO